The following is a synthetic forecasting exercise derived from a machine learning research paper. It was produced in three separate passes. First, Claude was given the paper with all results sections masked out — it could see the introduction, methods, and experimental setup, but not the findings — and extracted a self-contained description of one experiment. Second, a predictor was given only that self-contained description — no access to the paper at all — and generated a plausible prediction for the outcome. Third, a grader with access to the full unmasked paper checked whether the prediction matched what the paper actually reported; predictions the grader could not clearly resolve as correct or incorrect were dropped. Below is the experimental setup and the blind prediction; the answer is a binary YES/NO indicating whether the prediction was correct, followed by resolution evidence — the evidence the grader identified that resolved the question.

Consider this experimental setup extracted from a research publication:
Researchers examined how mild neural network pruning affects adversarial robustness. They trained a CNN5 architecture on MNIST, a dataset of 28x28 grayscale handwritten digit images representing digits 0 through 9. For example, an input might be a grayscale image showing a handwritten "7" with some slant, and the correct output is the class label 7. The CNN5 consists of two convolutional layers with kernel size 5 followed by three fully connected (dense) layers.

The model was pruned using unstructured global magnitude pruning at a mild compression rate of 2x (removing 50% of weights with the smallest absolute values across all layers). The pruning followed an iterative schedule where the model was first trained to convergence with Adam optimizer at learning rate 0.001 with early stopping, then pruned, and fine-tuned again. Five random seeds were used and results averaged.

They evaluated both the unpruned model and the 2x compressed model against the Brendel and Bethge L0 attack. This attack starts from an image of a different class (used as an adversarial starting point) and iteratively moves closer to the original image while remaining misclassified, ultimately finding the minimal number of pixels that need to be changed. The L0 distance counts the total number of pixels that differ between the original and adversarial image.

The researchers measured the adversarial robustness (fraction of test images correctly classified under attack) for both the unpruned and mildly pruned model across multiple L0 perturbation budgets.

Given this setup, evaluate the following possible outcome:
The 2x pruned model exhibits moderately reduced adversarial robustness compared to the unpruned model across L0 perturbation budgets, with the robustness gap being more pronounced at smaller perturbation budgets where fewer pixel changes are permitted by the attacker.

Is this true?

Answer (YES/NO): NO